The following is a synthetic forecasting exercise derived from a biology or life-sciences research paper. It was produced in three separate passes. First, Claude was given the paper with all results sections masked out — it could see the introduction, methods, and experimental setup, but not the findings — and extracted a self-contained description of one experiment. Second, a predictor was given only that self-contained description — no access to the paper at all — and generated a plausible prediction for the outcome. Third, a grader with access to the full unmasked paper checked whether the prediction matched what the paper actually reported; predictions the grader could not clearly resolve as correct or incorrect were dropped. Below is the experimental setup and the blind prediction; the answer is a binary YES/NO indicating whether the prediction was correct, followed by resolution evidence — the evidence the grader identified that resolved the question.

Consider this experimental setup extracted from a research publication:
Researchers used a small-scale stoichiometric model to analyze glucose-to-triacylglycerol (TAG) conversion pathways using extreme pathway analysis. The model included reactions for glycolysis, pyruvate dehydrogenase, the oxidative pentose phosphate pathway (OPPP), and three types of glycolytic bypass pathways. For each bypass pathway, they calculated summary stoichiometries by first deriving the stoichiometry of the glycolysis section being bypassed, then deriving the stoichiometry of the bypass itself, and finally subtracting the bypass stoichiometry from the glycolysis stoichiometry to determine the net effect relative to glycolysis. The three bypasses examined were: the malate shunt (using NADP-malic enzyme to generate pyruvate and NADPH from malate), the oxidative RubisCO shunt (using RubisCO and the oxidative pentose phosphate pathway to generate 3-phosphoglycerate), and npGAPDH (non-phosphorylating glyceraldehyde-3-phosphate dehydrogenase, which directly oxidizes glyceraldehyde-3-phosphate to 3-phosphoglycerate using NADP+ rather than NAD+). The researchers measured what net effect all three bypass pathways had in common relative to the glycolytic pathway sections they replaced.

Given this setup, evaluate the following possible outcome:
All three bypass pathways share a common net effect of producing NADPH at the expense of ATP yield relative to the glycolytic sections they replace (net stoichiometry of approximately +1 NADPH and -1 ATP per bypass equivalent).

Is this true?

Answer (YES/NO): NO